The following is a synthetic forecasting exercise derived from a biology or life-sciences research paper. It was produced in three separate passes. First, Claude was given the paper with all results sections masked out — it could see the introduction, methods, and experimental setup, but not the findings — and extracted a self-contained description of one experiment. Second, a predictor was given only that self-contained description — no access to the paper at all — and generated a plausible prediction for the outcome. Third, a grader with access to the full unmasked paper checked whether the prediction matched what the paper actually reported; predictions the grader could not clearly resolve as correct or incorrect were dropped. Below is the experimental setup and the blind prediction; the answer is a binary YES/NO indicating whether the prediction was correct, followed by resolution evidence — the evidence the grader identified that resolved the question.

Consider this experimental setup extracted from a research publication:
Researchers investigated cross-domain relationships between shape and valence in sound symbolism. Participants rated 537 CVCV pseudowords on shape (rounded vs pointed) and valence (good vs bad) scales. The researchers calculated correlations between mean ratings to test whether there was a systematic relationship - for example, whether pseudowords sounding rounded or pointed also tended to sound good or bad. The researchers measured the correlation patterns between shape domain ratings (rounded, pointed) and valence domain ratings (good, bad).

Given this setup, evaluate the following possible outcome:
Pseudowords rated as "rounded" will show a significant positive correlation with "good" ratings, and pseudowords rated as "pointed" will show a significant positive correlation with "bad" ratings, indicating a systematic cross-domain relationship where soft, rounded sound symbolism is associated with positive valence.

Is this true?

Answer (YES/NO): NO